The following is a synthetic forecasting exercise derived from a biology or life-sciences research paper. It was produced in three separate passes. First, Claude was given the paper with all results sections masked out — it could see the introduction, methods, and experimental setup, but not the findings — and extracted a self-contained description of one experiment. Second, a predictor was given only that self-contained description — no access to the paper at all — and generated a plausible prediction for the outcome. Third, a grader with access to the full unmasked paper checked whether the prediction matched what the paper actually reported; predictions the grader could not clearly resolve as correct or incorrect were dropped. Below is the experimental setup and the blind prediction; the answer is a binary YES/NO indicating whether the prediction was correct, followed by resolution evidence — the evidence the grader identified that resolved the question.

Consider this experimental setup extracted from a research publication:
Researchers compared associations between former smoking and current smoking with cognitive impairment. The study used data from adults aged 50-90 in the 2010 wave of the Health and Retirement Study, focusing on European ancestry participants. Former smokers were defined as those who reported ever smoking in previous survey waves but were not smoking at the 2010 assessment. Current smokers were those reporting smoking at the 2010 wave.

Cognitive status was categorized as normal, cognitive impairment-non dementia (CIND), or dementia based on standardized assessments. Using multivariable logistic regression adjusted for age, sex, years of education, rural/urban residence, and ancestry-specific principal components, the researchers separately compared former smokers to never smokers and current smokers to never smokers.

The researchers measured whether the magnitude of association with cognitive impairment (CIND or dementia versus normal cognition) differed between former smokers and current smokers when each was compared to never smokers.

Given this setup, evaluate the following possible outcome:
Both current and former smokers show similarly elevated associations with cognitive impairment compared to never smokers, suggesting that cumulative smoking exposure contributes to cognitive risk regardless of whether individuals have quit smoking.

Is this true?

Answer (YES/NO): NO